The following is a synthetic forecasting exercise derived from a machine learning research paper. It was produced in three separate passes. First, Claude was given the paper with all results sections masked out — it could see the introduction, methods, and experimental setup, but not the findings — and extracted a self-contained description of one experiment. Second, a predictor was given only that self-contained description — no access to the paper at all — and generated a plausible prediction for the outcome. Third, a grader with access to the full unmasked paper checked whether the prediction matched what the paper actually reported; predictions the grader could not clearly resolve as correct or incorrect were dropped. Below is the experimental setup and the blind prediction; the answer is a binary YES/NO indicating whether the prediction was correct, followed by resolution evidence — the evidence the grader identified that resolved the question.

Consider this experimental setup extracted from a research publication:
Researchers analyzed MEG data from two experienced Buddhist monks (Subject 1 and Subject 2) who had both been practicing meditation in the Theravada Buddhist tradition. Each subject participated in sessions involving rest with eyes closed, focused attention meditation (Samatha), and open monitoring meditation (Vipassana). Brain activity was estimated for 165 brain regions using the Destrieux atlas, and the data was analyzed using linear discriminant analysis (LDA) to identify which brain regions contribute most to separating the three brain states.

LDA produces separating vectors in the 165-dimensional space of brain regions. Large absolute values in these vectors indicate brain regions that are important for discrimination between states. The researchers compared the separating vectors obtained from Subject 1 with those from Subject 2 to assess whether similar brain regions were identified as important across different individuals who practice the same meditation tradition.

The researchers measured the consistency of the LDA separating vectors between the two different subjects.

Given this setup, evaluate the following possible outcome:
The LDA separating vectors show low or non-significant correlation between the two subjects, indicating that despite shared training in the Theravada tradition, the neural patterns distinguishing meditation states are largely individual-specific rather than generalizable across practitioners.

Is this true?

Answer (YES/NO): NO